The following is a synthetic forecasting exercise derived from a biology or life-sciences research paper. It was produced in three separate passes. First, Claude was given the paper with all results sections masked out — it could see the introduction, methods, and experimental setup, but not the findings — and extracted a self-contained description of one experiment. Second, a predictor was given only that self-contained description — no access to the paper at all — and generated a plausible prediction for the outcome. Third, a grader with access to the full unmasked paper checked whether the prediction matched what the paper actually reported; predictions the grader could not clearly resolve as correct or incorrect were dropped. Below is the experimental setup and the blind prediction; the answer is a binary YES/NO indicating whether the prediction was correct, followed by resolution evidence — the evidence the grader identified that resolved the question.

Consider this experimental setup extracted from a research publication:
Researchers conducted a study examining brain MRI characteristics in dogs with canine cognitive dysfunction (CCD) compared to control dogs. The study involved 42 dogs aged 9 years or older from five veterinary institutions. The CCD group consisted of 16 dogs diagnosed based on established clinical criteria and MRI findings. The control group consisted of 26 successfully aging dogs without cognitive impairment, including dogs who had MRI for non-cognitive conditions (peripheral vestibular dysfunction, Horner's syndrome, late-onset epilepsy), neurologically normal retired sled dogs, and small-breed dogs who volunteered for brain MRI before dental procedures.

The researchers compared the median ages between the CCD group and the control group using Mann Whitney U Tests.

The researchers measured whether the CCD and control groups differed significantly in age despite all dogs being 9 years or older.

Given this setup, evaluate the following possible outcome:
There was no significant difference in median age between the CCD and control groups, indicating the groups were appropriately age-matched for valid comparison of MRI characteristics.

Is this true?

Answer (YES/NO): NO